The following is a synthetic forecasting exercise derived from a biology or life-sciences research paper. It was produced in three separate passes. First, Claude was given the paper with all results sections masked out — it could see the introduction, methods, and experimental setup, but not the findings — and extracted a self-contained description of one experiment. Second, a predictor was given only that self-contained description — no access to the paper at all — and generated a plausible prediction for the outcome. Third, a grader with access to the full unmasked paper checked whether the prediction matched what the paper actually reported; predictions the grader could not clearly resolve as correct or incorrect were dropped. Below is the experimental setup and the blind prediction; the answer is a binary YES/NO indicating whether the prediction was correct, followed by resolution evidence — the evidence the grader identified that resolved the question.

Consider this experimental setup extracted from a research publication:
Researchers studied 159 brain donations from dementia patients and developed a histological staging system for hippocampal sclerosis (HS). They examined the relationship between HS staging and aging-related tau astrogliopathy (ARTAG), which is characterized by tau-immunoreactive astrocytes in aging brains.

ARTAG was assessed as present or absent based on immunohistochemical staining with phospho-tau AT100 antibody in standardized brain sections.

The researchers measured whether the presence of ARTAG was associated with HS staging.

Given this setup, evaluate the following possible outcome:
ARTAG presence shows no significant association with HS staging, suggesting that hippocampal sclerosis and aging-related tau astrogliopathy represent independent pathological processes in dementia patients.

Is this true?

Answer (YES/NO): YES